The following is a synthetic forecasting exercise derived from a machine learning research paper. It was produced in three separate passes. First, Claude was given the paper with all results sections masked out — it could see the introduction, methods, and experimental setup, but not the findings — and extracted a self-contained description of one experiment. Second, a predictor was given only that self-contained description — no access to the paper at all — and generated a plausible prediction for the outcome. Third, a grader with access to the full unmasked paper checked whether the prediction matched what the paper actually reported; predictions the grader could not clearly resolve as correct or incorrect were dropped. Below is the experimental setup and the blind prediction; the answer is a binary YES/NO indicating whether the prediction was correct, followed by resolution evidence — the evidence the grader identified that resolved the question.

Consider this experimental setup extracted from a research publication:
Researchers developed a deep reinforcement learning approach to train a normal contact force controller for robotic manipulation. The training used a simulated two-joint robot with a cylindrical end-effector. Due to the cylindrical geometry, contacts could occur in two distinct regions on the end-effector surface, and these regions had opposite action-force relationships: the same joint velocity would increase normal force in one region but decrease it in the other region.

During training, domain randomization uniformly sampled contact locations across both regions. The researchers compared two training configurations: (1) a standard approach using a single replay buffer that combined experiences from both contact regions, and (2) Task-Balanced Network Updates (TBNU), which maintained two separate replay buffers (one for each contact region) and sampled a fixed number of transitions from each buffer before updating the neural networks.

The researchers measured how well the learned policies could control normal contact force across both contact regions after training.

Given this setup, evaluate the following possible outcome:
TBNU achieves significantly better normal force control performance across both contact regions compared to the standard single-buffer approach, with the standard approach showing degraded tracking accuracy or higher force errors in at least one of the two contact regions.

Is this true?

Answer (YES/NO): NO